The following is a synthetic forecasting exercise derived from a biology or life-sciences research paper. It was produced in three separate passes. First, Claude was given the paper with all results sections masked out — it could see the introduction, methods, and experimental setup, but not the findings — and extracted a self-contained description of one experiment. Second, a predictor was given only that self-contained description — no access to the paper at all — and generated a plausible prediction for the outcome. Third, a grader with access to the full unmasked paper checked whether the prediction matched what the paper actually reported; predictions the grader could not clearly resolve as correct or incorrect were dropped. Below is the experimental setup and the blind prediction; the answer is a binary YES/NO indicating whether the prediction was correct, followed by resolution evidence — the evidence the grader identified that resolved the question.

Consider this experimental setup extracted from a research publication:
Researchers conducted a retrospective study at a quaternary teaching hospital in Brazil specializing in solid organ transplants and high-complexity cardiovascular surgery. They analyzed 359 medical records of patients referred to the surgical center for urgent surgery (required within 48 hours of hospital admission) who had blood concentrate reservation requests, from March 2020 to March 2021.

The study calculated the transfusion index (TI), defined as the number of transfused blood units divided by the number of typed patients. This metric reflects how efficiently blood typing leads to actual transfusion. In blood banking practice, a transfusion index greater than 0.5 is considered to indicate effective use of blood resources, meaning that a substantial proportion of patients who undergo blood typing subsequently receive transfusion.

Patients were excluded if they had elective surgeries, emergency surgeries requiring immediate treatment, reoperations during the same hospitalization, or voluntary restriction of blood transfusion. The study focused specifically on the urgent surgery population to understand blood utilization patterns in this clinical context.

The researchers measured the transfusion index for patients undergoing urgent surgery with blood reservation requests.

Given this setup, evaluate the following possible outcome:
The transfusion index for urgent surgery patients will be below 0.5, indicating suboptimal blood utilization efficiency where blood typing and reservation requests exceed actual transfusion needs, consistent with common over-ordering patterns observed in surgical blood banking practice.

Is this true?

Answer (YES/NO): YES